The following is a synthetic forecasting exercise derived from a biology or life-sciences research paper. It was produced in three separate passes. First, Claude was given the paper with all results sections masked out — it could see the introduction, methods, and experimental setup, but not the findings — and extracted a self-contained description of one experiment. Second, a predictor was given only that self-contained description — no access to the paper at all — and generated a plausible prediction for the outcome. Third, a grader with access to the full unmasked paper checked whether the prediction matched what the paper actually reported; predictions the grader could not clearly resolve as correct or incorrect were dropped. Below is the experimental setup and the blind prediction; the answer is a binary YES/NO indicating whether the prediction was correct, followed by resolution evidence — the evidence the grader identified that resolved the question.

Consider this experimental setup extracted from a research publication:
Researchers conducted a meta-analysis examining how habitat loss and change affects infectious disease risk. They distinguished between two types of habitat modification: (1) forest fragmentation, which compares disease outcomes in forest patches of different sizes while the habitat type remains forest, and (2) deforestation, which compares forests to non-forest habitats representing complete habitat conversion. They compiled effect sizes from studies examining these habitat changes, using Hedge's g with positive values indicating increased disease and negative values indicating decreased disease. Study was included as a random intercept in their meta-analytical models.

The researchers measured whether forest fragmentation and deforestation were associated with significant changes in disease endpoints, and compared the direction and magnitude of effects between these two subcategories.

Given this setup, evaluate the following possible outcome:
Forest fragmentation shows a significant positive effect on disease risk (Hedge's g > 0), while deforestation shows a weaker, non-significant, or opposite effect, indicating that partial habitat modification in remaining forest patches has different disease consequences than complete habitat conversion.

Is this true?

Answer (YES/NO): NO